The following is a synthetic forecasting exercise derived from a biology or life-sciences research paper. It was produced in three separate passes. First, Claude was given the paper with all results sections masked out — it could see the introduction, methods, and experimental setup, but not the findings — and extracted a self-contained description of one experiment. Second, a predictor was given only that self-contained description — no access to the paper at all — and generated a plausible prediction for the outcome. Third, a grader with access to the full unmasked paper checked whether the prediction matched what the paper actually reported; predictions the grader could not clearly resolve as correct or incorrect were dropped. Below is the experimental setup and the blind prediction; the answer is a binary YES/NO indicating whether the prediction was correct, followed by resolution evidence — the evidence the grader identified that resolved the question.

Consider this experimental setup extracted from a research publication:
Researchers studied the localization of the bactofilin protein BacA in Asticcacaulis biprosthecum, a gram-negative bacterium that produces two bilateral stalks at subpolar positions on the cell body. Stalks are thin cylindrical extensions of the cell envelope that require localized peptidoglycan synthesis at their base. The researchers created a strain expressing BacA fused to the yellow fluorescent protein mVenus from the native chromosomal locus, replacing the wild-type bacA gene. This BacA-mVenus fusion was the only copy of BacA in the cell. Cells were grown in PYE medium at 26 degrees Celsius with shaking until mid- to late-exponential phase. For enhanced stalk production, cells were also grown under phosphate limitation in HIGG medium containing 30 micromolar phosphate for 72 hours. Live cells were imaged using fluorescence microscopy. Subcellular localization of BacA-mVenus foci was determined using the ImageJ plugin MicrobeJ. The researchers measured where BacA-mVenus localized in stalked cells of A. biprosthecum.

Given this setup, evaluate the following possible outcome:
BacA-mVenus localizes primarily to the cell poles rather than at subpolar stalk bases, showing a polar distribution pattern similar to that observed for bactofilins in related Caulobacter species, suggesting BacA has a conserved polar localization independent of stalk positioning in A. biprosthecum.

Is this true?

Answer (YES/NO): NO